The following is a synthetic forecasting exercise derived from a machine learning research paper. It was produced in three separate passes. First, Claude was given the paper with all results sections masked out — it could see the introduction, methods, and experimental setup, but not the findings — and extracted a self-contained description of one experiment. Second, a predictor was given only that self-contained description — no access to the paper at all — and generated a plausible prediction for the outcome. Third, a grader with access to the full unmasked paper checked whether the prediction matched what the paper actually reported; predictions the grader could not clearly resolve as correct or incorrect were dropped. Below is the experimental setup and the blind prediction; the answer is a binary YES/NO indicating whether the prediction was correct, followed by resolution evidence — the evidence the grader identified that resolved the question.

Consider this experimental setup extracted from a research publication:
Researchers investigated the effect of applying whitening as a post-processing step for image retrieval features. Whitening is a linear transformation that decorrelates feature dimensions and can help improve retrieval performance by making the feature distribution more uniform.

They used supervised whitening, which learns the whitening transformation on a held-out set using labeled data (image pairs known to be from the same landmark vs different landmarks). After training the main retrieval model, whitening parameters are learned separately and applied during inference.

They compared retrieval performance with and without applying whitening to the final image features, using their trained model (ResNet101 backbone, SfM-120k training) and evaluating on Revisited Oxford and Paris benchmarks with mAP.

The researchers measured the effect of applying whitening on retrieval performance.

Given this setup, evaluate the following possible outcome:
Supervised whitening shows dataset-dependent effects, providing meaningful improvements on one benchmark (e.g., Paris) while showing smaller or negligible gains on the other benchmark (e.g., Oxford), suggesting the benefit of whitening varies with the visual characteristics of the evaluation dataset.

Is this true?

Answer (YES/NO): NO